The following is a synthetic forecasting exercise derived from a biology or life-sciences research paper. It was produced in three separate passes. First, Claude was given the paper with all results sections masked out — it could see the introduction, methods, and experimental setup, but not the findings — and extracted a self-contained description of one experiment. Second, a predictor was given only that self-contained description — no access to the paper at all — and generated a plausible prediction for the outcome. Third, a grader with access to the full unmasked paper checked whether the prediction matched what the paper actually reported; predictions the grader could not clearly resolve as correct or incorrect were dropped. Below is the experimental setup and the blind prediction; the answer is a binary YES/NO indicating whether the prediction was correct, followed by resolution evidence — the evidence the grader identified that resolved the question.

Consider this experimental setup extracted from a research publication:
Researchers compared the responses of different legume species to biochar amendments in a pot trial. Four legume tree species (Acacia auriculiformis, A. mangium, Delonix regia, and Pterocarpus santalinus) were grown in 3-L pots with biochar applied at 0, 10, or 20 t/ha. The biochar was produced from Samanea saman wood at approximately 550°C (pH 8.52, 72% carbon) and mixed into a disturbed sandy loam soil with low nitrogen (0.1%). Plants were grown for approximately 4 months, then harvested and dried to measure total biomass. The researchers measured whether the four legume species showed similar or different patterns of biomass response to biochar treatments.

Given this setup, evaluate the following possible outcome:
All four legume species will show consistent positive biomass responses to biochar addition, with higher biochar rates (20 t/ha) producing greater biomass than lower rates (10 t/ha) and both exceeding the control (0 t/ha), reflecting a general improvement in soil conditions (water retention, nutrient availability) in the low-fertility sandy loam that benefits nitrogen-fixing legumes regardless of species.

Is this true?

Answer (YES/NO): NO